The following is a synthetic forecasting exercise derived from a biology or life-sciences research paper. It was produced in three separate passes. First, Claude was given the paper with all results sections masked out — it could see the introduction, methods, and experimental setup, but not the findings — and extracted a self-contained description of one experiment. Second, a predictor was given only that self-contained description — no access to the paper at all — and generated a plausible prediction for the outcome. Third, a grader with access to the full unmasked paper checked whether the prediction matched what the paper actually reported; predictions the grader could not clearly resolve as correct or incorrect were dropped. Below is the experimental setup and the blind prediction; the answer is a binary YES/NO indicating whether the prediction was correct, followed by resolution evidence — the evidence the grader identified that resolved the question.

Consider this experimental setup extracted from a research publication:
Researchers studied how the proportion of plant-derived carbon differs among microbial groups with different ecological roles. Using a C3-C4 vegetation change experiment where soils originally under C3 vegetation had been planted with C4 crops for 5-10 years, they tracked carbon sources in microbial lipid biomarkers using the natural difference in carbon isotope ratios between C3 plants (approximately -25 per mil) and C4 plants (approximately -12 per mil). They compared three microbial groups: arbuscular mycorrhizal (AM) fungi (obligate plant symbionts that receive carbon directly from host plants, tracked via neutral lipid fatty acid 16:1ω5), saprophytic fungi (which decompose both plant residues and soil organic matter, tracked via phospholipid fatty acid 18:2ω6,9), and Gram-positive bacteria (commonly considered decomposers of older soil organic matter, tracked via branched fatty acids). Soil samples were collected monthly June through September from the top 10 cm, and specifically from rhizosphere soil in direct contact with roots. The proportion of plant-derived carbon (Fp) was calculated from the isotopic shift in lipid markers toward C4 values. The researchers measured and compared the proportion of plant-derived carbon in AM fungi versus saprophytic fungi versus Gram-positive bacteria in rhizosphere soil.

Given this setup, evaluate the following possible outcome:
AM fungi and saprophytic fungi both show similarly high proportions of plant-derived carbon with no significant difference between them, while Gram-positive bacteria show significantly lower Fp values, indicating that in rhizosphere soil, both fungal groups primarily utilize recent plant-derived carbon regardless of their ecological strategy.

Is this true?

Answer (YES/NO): NO